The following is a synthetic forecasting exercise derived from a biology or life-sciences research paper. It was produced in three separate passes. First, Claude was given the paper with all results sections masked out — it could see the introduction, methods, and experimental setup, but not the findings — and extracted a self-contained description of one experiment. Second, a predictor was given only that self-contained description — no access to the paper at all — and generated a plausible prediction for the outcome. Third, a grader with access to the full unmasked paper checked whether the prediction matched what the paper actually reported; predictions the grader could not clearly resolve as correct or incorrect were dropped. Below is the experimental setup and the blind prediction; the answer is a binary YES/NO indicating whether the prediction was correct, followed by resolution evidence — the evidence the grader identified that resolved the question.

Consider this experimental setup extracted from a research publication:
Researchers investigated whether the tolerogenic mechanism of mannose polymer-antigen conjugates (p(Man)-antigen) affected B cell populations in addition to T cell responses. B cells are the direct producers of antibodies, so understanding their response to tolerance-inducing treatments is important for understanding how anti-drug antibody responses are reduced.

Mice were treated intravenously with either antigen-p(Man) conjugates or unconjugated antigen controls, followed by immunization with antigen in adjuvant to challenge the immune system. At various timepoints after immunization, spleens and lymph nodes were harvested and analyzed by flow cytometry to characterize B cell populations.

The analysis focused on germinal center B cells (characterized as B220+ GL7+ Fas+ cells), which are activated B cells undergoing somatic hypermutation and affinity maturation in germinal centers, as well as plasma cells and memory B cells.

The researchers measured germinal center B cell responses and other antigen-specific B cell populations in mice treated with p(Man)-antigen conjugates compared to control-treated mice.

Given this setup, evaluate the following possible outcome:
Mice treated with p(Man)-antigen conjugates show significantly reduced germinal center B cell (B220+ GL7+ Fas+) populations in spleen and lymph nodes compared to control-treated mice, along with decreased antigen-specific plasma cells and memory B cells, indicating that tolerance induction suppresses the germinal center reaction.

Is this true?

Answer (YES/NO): NO